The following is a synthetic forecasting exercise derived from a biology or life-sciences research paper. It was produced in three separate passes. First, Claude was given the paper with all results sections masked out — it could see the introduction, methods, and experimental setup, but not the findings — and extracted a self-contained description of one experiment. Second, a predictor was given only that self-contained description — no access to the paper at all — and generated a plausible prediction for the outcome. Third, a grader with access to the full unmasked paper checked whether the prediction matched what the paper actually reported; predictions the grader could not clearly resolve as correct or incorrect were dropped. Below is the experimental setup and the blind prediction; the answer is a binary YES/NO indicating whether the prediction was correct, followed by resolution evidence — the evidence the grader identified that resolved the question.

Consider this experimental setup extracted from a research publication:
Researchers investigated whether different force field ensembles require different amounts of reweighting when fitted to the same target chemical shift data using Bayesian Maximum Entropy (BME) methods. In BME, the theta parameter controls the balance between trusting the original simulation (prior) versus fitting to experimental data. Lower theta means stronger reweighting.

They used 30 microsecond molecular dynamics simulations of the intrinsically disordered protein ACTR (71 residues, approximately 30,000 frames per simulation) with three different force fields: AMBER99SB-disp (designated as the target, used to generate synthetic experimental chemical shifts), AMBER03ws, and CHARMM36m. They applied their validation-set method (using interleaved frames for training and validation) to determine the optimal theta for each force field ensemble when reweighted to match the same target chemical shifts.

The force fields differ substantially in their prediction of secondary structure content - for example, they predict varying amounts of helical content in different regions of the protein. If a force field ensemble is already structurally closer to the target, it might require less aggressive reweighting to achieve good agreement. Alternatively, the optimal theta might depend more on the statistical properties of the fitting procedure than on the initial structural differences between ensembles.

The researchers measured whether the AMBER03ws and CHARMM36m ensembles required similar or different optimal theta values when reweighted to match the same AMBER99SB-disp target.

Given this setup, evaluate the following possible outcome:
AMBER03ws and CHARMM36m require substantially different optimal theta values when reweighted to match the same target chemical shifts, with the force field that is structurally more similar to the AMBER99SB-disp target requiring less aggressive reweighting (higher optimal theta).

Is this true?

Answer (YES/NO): NO